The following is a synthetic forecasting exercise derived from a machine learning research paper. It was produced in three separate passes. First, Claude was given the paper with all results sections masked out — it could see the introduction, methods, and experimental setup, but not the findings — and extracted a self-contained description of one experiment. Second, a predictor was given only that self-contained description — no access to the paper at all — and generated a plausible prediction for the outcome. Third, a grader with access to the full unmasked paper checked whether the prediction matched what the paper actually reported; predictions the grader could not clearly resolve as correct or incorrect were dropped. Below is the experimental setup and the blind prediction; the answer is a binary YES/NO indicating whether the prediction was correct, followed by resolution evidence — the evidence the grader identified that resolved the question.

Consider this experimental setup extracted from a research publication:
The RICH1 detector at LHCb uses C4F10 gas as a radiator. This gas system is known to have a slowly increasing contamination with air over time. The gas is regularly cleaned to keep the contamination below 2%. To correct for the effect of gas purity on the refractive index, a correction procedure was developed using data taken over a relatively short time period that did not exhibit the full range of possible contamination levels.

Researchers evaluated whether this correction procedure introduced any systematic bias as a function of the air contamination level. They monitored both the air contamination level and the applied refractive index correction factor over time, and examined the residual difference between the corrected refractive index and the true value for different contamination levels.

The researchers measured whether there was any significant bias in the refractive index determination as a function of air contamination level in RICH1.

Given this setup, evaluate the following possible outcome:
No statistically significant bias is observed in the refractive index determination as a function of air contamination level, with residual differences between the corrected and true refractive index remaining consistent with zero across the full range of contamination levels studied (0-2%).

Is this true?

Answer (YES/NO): NO